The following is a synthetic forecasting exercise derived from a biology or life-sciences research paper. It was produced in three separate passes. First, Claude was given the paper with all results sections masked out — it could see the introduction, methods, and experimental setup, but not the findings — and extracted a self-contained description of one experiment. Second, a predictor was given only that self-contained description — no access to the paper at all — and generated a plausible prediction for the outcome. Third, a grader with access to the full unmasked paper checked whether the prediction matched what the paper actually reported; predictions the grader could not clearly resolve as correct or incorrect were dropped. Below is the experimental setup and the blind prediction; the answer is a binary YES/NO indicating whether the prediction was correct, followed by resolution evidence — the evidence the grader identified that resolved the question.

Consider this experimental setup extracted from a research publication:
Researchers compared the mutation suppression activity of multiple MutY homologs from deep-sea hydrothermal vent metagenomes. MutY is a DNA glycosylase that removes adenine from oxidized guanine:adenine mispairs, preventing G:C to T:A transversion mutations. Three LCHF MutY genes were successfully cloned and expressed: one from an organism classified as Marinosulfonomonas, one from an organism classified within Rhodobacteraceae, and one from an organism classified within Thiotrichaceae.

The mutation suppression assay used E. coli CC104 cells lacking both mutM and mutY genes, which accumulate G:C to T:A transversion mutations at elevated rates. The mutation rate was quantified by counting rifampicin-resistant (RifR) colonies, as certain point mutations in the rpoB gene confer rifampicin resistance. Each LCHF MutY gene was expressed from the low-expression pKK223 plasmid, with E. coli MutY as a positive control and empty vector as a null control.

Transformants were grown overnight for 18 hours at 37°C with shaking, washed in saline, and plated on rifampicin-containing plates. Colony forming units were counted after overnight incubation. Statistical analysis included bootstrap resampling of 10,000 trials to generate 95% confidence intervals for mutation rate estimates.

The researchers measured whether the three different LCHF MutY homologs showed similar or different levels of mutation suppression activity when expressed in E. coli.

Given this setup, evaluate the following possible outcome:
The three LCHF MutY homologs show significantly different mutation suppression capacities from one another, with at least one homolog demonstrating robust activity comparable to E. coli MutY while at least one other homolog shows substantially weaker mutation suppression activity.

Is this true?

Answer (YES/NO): YES